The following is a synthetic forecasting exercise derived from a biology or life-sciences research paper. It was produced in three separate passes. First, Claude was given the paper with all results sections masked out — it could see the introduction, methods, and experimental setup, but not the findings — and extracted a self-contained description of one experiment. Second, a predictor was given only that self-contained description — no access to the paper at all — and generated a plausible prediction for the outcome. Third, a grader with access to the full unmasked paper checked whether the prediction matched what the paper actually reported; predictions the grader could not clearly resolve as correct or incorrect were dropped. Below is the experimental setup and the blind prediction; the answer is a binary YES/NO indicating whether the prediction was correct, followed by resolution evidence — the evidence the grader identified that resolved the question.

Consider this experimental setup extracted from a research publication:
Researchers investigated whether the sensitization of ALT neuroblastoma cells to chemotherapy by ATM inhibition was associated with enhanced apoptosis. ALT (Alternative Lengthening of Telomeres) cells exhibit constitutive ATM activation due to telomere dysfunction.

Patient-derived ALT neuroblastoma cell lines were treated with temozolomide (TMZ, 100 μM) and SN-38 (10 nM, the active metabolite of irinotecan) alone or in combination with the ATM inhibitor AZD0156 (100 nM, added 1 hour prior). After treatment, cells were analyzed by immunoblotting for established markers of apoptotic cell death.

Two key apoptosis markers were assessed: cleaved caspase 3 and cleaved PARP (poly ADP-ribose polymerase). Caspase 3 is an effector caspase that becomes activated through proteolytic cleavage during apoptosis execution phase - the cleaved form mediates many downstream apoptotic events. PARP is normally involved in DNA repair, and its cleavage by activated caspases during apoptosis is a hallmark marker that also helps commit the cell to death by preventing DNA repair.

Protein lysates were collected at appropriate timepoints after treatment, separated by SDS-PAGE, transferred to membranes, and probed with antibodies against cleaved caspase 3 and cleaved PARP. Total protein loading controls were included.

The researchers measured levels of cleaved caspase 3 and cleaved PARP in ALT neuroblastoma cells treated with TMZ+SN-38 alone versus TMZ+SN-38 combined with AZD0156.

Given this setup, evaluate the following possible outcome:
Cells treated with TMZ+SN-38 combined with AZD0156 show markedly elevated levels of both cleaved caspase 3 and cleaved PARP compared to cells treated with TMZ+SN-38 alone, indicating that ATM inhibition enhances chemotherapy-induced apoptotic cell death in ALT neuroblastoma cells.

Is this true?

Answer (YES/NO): YES